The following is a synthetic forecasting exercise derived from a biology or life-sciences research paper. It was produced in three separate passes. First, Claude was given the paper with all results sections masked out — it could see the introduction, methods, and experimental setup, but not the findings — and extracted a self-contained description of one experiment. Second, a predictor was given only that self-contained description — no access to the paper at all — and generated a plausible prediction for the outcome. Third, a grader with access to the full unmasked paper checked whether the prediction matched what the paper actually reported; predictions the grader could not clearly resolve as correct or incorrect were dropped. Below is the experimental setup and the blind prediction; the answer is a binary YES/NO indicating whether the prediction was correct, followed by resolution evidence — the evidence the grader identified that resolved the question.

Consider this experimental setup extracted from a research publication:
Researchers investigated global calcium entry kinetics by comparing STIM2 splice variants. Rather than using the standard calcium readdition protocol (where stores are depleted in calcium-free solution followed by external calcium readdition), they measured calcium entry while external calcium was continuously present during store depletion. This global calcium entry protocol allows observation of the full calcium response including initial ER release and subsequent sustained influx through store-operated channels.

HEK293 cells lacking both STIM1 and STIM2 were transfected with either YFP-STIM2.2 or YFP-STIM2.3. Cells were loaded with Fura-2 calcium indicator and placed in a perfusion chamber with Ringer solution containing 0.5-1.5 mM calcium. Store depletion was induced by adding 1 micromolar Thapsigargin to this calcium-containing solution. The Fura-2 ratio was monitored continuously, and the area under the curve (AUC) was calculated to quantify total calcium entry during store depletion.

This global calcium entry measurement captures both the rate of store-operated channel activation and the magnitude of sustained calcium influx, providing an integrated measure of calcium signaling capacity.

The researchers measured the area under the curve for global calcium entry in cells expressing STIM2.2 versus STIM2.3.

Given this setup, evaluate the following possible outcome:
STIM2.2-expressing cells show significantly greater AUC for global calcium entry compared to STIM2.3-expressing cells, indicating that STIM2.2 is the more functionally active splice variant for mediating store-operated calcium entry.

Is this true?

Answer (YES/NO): NO